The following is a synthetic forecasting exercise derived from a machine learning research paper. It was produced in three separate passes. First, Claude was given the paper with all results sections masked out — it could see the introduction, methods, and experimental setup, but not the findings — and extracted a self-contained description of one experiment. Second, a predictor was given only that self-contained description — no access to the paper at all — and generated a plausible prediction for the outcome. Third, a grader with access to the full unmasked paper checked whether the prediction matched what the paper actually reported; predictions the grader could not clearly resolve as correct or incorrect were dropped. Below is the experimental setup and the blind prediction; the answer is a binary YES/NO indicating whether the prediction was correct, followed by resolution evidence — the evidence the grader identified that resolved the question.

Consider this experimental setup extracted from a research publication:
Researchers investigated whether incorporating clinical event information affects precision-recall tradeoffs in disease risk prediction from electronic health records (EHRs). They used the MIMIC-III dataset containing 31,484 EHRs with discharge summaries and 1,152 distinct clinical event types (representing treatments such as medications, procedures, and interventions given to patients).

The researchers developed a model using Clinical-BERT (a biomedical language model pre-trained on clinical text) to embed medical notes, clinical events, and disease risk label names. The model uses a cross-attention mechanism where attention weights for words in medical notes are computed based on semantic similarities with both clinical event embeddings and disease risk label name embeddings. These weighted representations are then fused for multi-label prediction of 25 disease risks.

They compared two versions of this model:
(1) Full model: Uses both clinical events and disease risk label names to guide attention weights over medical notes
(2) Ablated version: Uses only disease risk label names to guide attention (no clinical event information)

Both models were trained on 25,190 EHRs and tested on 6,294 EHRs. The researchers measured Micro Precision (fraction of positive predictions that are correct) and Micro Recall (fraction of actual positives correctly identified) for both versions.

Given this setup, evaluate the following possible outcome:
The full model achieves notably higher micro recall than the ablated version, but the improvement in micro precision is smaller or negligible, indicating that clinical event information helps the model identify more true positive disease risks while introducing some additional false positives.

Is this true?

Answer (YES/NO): NO